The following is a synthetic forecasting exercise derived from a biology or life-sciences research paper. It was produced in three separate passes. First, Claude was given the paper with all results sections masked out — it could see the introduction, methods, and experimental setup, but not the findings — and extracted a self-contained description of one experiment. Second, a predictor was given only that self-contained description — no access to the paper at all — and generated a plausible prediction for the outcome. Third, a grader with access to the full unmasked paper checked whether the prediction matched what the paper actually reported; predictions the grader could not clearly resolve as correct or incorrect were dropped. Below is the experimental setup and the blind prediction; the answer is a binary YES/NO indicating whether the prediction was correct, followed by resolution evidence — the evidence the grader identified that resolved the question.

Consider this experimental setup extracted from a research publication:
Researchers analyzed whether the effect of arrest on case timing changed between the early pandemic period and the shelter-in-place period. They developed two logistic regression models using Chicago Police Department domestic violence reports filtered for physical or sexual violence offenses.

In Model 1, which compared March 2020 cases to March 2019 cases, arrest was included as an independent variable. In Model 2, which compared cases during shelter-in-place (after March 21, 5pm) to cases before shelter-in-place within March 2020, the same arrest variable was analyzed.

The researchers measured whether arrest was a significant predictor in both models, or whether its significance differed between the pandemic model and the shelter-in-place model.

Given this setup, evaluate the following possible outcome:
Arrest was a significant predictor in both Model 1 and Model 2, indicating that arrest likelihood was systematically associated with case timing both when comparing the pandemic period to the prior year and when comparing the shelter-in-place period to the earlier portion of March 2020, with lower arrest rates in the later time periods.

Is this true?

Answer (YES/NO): NO